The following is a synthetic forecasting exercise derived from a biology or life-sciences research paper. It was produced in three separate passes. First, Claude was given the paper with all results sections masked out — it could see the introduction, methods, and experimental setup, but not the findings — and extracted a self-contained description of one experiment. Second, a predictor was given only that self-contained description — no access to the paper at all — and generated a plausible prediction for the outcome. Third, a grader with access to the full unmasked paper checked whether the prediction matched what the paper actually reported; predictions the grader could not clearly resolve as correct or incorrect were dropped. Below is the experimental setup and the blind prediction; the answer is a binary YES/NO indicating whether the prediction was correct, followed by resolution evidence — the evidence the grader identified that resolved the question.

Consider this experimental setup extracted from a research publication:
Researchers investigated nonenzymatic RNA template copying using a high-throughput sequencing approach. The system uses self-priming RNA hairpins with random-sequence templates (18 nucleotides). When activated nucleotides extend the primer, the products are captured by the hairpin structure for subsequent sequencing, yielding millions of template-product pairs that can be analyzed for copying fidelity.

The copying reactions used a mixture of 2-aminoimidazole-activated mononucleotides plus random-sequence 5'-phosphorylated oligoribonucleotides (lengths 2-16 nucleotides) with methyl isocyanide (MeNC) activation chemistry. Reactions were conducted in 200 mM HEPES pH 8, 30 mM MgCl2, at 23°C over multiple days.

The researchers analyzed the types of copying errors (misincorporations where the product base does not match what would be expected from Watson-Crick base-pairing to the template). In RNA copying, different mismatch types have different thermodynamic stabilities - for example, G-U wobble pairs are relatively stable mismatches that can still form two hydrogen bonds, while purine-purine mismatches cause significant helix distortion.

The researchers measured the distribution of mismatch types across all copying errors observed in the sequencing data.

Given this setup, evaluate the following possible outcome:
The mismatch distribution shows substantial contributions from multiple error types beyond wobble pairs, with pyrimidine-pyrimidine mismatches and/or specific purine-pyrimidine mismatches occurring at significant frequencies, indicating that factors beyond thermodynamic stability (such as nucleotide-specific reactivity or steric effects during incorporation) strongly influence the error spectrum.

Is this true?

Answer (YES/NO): NO